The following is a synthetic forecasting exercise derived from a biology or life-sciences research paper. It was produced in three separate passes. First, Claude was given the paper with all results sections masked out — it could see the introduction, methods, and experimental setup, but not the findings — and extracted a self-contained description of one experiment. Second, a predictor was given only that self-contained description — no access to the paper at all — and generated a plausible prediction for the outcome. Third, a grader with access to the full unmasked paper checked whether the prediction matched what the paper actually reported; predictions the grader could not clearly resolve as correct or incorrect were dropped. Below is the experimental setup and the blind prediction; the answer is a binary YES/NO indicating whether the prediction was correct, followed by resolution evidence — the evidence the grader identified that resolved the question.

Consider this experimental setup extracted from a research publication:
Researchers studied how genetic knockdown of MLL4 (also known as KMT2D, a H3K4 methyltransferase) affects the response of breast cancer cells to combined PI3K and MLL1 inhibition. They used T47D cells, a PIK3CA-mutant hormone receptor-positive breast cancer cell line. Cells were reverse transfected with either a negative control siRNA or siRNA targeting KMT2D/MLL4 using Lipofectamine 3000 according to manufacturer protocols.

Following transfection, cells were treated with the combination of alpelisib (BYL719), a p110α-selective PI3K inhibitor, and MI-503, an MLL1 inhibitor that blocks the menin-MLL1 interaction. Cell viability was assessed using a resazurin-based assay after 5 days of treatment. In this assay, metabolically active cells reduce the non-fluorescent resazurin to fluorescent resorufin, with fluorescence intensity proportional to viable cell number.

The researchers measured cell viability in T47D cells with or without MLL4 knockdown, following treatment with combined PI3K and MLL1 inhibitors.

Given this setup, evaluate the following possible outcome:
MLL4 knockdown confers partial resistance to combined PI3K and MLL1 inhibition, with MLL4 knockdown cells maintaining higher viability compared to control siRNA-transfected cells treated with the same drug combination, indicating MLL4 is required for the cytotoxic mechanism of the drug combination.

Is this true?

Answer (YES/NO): NO